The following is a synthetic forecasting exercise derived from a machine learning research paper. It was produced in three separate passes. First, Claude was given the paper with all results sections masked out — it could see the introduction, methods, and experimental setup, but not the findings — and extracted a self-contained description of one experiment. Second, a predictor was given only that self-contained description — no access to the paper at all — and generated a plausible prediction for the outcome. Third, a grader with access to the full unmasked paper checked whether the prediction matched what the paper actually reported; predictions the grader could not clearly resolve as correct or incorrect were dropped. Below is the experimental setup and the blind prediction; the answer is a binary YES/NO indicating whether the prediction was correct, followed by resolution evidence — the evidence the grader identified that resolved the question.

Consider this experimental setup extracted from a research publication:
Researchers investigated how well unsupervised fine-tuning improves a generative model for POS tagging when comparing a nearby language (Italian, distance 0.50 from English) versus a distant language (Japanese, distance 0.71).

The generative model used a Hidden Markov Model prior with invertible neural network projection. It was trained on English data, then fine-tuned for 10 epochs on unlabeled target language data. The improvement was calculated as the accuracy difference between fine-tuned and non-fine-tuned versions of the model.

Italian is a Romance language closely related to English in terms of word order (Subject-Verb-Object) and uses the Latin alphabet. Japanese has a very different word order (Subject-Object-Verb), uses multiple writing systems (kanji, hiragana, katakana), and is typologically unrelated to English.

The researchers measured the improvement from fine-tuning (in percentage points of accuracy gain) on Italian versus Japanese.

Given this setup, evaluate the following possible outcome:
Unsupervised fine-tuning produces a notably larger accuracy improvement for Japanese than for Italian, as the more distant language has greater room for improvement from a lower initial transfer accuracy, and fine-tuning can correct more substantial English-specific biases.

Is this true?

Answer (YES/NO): YES